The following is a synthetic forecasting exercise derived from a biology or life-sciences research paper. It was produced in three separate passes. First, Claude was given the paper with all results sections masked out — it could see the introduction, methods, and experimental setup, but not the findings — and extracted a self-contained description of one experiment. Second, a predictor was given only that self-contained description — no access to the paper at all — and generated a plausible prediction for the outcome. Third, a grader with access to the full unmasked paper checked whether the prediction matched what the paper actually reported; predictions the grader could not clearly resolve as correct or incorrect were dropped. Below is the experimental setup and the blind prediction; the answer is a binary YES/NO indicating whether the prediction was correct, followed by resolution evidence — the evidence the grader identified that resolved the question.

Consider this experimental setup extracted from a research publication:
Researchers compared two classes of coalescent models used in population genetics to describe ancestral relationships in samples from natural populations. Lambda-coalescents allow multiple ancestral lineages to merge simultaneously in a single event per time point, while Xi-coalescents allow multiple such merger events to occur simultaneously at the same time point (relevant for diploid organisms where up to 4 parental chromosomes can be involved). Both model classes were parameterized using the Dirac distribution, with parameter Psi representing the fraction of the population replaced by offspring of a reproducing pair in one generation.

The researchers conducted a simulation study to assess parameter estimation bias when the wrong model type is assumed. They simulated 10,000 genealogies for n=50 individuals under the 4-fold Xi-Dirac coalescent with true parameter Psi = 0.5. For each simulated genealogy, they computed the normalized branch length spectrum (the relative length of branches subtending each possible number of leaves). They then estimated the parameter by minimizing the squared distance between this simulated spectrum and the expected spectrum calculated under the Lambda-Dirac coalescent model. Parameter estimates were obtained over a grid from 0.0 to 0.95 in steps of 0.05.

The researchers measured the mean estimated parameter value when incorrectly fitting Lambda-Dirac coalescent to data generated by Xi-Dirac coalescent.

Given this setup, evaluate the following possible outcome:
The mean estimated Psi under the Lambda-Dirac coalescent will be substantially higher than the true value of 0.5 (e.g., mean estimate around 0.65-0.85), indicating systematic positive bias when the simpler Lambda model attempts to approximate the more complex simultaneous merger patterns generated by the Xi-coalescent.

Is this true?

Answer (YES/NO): NO